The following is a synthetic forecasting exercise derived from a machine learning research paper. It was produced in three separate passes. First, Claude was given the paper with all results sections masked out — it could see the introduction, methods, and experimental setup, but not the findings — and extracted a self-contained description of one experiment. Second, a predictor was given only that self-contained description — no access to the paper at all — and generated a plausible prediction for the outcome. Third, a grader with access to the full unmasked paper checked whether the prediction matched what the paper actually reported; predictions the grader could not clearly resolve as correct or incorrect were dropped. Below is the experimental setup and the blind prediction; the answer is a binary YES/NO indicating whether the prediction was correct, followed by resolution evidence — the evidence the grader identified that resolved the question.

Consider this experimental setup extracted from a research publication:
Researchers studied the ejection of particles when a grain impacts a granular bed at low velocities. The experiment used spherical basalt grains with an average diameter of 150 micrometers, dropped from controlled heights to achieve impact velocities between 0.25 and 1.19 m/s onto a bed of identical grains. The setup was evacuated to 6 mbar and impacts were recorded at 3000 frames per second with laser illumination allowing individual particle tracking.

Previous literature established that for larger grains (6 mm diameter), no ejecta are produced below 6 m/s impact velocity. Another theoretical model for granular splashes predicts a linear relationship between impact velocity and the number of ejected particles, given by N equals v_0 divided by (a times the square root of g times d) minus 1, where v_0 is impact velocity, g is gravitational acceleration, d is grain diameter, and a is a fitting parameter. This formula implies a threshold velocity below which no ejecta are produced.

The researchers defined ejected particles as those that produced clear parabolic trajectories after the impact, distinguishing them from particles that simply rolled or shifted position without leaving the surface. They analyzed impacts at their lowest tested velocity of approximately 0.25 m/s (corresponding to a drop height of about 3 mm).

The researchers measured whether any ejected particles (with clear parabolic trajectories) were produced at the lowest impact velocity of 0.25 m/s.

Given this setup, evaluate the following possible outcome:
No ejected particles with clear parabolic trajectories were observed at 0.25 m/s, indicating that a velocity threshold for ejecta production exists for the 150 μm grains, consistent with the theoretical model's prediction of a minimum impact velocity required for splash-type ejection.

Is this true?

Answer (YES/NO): NO